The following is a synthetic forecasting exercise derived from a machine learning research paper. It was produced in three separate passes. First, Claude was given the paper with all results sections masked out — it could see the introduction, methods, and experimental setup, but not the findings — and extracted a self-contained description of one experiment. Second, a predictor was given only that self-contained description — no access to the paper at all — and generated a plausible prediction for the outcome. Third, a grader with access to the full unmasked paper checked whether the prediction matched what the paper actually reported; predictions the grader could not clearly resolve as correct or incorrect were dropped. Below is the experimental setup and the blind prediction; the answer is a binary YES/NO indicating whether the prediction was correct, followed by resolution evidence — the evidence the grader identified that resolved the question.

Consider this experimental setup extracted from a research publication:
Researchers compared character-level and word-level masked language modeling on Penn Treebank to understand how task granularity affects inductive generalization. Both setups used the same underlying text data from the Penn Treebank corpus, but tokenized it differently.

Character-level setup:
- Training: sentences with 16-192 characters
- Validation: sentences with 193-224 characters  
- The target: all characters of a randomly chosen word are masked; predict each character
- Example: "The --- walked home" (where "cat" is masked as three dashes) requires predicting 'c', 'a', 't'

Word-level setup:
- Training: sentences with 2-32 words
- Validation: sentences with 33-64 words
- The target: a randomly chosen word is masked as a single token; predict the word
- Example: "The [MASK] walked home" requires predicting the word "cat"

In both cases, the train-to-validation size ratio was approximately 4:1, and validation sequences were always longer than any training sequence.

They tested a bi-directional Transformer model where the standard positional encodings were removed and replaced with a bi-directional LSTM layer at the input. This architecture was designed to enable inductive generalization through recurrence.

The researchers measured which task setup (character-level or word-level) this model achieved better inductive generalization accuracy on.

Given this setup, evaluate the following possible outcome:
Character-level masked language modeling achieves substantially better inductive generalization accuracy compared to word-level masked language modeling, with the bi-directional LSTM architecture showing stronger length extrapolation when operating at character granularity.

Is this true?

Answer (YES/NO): NO